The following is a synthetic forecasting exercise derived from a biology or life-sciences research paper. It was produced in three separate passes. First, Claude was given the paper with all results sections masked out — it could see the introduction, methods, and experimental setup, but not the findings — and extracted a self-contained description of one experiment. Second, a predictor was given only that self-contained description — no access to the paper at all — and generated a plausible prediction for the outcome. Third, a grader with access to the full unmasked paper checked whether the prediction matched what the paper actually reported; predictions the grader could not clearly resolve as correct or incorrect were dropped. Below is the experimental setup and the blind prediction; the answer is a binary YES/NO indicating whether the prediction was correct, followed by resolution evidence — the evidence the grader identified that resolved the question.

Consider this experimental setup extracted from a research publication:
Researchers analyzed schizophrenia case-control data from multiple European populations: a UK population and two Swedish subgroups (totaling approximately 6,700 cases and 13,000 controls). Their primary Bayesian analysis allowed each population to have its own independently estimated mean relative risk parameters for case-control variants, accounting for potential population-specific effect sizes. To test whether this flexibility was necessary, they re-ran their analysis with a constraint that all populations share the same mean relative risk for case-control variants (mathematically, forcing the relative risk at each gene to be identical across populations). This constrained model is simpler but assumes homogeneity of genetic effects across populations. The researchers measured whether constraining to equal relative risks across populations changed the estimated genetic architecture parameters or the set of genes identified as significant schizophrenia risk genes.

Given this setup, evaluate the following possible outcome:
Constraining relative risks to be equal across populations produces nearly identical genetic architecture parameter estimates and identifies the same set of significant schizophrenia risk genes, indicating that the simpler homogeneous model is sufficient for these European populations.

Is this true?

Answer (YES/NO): NO